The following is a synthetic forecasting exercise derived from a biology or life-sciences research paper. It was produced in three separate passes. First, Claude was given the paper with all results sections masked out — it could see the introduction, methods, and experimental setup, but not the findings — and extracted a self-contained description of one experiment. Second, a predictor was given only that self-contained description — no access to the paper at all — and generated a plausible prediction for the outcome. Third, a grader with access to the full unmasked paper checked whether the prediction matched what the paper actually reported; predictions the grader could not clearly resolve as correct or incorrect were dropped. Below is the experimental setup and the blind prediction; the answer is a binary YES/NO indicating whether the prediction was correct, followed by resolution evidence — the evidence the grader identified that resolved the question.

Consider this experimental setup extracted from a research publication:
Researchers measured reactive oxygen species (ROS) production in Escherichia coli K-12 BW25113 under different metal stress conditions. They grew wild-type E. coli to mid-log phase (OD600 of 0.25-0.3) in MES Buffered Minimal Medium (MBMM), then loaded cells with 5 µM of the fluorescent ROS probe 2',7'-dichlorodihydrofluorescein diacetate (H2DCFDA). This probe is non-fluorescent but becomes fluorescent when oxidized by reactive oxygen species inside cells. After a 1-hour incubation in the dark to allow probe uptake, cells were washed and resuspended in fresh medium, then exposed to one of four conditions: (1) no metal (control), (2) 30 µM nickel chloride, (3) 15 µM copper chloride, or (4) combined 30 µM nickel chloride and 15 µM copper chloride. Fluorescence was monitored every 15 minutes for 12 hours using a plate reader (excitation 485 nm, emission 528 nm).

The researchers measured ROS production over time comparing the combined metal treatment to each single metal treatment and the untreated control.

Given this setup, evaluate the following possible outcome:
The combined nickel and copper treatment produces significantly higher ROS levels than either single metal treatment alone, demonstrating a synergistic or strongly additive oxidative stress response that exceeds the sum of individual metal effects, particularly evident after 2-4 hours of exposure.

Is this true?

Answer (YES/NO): NO